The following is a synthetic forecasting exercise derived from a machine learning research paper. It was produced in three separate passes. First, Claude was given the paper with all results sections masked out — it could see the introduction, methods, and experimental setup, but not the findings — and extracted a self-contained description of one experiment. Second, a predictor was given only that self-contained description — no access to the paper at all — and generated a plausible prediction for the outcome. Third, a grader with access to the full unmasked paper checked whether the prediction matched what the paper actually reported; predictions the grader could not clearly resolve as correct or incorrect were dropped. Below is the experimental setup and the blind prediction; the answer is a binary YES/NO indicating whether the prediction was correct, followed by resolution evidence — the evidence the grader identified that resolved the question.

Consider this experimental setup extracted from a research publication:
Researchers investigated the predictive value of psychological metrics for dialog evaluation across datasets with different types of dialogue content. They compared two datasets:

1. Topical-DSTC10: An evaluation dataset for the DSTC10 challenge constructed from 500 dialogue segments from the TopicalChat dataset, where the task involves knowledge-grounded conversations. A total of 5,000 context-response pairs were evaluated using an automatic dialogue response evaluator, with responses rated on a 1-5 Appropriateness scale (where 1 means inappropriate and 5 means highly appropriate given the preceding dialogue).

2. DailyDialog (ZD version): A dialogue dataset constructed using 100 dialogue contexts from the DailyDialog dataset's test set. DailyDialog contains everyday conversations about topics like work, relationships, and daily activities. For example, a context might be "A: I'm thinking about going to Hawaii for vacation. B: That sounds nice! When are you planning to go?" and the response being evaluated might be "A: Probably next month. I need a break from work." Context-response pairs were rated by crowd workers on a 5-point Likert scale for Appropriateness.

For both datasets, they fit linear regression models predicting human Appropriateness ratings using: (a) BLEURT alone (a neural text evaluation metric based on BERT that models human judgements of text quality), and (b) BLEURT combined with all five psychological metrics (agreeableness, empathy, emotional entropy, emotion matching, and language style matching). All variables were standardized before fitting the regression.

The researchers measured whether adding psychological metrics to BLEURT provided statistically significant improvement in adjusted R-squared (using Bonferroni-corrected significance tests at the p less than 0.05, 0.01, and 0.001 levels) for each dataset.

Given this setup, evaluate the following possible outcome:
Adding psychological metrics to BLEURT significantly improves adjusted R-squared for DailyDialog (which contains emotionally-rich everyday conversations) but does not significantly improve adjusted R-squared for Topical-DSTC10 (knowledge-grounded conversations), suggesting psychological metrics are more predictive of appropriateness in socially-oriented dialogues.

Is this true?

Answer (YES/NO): YES